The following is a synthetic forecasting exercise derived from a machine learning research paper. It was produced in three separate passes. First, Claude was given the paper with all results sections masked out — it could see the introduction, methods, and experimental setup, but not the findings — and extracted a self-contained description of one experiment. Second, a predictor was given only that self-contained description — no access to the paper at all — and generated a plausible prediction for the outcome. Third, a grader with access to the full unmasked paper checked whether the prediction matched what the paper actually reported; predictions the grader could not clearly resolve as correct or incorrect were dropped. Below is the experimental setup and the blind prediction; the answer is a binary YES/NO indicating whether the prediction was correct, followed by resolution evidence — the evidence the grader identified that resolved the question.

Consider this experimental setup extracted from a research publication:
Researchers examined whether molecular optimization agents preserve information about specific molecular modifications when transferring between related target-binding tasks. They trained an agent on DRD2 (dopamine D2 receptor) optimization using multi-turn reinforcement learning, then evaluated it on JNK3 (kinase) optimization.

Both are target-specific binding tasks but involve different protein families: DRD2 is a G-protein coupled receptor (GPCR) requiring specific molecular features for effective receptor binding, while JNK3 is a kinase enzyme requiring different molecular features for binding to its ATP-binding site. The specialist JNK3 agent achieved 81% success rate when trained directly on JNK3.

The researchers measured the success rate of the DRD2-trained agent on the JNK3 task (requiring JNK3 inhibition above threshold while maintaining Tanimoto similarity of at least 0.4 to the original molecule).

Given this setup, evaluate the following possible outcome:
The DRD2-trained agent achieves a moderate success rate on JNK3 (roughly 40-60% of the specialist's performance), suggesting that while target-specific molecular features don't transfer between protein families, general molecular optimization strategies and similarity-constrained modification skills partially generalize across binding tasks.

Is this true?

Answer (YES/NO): NO